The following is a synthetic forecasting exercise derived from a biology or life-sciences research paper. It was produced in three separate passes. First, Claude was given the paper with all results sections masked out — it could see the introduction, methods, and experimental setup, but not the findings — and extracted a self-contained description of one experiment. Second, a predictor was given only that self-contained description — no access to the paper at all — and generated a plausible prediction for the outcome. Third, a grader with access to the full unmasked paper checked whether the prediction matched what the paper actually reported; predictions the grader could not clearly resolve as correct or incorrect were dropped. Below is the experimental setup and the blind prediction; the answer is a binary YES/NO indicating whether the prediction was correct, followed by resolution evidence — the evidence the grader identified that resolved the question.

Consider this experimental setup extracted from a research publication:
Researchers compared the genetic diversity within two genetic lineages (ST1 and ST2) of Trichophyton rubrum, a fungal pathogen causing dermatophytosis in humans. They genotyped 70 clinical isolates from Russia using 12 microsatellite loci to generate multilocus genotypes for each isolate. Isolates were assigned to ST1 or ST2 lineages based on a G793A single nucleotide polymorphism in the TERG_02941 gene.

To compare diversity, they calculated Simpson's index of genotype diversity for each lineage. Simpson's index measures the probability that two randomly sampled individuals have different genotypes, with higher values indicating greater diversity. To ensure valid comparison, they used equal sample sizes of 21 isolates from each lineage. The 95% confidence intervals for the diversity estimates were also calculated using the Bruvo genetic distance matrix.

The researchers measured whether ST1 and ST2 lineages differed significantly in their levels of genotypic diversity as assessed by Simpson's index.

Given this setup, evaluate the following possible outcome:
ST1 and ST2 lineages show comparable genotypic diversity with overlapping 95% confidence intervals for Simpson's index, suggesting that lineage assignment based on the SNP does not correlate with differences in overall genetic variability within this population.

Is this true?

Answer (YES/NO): YES